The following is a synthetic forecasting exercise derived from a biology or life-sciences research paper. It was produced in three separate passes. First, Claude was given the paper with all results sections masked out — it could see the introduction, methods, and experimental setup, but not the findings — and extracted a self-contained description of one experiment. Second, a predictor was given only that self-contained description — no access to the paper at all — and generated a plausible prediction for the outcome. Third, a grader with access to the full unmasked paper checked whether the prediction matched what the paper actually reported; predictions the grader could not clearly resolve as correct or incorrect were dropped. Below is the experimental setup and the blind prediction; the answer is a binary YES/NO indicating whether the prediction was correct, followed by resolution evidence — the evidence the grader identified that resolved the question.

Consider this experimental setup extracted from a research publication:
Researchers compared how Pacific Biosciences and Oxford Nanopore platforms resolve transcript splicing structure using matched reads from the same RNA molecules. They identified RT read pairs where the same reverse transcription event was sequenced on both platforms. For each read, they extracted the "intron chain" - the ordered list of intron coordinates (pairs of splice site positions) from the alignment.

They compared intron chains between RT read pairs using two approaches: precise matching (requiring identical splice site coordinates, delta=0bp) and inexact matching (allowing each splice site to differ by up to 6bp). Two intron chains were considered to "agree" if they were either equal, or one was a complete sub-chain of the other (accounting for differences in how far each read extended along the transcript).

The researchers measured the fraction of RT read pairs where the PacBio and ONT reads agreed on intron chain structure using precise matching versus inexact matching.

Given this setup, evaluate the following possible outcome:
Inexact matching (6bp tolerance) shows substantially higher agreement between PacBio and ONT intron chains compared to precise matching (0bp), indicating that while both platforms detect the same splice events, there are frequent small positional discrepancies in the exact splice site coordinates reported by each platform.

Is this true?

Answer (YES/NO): YES